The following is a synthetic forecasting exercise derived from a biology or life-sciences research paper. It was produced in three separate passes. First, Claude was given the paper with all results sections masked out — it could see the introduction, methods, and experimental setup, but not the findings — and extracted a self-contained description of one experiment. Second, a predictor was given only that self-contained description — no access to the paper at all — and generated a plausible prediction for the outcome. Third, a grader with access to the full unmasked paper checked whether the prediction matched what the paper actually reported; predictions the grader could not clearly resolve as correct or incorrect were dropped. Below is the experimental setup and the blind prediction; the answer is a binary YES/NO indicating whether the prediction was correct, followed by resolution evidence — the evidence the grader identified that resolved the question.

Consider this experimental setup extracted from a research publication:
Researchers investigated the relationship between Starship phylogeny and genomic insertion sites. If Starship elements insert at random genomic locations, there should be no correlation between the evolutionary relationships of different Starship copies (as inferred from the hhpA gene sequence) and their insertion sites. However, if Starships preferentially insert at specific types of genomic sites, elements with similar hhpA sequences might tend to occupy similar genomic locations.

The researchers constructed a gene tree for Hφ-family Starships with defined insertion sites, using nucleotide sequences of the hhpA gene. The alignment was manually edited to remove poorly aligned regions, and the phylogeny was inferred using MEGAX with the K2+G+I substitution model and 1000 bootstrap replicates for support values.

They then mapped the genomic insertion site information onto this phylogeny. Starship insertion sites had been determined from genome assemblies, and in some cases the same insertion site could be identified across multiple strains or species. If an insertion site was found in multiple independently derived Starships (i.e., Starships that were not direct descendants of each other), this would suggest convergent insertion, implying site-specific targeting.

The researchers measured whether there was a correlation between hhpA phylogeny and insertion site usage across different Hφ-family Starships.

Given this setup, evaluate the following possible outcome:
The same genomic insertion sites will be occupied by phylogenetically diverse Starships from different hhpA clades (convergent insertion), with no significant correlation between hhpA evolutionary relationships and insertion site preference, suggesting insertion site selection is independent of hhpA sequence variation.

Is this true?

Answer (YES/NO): YES